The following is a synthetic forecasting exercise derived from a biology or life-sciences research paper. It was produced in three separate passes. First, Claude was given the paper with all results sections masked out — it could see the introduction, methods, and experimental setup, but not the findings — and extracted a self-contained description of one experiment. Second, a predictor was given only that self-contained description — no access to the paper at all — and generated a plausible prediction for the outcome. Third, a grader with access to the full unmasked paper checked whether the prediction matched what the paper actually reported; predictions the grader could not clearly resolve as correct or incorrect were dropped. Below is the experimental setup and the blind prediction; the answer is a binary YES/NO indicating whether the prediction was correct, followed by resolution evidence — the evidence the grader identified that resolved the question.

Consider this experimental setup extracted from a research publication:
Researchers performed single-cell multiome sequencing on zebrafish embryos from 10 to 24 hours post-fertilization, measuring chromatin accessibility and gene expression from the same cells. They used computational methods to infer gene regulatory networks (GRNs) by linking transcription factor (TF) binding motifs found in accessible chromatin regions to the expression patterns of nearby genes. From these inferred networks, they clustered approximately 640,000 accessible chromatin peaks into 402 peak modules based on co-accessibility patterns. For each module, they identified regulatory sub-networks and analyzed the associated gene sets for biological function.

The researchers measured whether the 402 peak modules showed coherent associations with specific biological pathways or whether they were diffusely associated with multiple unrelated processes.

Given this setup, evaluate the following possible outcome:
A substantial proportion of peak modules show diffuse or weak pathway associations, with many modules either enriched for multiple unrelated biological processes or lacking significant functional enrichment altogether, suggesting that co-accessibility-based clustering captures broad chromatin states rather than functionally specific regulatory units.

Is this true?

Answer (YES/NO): NO